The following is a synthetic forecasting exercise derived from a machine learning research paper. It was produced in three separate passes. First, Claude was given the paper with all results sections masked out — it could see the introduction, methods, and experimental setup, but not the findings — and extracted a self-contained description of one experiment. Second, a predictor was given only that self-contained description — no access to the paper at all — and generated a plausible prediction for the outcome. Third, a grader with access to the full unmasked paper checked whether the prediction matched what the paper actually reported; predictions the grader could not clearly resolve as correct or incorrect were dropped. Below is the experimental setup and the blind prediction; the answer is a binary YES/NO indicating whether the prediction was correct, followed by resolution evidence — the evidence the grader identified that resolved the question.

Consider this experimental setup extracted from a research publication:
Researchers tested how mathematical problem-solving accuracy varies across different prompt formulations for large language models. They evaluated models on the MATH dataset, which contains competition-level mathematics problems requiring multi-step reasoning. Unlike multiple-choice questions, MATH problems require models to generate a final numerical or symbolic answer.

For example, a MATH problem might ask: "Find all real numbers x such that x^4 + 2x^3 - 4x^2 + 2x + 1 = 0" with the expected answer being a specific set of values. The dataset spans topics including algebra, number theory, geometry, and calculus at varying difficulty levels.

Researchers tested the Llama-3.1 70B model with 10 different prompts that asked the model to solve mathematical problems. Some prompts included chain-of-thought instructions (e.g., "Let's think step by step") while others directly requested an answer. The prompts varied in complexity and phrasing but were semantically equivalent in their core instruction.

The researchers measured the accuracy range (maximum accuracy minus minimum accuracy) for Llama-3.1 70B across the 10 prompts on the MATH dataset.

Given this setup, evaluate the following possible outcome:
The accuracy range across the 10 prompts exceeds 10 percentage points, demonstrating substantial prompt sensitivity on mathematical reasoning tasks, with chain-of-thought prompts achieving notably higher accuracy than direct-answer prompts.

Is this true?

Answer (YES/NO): NO